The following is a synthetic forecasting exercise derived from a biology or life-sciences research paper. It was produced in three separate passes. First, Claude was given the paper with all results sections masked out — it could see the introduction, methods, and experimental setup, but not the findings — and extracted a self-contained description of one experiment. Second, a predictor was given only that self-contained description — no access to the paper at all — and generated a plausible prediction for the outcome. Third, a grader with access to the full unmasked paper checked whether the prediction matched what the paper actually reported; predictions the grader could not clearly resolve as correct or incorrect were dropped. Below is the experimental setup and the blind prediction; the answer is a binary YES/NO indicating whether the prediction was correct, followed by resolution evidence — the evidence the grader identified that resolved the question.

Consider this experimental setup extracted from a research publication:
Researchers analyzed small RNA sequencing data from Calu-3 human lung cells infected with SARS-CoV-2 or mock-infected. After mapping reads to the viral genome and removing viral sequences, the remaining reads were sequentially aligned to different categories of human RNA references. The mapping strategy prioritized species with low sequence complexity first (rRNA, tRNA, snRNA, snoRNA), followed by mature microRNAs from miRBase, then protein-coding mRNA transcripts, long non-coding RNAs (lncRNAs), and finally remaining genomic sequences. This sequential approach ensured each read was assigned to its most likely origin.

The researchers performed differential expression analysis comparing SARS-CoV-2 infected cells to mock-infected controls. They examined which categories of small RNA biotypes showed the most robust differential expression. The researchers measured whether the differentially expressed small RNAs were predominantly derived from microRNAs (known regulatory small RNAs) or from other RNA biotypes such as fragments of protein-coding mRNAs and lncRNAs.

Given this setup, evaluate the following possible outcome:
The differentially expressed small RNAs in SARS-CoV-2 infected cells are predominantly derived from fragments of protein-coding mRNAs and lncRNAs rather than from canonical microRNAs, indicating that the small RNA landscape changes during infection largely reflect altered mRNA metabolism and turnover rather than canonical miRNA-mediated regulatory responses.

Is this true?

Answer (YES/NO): YES